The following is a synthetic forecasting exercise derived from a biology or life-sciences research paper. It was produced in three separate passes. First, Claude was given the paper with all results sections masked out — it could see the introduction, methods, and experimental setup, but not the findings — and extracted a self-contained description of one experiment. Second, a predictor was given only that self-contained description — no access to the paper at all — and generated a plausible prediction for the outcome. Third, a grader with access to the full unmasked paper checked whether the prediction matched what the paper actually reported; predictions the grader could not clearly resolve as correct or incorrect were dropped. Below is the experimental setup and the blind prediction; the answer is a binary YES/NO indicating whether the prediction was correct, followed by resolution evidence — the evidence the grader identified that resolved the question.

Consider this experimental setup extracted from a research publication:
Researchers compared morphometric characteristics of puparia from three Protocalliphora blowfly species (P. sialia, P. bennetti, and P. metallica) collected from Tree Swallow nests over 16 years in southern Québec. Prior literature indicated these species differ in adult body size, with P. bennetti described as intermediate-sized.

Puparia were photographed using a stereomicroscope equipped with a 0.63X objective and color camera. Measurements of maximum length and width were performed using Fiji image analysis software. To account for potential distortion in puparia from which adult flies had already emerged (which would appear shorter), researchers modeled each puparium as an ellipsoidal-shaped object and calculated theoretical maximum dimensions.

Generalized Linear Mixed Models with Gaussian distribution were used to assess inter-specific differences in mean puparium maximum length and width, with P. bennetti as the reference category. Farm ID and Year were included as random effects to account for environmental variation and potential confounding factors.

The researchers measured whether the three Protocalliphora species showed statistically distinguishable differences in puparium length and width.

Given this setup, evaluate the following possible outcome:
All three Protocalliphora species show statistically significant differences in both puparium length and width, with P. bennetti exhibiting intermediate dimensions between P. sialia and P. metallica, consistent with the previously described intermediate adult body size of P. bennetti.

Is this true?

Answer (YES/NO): YES